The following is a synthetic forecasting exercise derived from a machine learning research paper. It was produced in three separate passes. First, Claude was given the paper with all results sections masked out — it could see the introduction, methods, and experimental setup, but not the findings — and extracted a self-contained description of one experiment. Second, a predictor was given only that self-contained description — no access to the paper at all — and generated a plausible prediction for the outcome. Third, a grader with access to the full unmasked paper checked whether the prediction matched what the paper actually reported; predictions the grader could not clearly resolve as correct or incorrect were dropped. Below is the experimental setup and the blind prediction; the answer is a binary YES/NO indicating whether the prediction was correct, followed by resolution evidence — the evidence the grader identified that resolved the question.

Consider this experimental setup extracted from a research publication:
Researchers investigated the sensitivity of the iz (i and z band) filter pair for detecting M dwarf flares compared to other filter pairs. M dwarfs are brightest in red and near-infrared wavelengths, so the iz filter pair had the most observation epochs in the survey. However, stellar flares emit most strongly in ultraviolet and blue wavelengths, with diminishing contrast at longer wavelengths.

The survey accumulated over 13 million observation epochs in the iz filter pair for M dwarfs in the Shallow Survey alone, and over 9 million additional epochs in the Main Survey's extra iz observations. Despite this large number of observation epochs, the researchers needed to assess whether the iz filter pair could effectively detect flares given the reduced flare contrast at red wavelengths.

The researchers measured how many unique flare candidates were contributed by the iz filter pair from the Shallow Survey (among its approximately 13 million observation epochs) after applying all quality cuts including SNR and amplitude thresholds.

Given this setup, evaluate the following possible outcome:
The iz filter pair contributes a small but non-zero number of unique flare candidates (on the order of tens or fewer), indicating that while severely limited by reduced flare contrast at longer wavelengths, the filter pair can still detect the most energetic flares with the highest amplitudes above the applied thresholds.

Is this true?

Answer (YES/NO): YES